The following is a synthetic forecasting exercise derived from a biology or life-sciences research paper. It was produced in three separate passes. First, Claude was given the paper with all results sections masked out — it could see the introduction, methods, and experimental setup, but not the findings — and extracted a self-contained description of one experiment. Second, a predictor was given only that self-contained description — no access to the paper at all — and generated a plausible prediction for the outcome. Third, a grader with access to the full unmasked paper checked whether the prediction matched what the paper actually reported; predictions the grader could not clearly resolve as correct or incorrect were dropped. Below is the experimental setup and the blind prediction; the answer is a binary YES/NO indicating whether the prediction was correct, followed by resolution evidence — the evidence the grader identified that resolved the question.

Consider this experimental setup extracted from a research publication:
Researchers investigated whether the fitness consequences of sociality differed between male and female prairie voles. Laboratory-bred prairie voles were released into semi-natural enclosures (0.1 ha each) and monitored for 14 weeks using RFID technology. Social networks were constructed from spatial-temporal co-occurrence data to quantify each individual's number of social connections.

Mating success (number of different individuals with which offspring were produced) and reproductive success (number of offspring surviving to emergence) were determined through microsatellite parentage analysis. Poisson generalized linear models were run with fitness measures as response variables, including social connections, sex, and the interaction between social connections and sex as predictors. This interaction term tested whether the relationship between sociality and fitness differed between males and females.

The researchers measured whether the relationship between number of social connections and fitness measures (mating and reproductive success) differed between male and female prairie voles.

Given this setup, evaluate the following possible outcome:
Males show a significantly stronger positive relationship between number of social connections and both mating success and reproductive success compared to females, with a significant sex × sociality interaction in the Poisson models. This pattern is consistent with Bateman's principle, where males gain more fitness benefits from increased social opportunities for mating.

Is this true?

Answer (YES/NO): NO